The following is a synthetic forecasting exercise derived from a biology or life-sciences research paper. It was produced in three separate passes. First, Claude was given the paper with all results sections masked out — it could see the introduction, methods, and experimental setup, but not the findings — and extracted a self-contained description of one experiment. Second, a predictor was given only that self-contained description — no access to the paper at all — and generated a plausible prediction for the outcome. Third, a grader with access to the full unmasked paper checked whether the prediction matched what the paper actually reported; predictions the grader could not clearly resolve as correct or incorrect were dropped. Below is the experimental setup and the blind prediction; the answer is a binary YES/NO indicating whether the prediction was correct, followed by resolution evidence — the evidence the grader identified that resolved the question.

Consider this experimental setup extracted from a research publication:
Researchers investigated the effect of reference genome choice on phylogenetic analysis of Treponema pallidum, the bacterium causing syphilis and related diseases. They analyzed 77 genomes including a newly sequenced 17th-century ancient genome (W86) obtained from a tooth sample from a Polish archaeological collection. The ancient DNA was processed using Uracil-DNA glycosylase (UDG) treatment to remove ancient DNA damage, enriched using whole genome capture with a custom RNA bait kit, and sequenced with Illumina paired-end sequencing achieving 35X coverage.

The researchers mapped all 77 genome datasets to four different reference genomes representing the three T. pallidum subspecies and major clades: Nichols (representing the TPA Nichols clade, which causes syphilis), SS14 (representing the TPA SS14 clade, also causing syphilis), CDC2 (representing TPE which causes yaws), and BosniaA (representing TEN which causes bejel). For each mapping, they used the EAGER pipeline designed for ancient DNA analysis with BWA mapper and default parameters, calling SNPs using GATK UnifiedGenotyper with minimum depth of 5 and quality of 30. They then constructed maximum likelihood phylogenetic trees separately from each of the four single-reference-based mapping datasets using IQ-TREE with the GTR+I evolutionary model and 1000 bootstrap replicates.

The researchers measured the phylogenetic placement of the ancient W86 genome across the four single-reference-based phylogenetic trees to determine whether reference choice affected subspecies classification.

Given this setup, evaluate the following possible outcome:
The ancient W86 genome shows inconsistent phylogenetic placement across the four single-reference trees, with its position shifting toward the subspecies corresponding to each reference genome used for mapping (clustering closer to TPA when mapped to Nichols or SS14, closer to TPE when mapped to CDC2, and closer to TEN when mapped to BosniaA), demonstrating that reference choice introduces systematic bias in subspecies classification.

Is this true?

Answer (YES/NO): NO